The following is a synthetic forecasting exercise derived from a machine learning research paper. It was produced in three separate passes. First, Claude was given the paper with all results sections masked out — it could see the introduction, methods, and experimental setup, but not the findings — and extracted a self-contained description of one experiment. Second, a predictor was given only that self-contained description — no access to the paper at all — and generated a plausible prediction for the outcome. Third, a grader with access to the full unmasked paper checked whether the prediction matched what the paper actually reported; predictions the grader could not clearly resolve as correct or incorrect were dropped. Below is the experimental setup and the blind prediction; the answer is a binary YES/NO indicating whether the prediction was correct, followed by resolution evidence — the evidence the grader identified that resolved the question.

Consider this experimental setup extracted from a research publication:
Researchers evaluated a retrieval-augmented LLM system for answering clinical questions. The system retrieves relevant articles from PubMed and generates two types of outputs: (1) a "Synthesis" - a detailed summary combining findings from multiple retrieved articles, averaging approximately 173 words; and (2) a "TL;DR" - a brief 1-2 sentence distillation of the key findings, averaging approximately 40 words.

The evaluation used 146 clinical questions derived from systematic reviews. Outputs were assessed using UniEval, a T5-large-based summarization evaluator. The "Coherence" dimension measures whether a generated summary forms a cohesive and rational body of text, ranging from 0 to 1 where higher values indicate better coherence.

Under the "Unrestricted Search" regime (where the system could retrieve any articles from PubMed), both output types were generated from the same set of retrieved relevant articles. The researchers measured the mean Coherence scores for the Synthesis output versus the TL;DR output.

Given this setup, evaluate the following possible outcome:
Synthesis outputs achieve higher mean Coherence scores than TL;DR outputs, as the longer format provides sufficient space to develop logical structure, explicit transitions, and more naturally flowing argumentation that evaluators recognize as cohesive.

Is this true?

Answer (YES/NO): YES